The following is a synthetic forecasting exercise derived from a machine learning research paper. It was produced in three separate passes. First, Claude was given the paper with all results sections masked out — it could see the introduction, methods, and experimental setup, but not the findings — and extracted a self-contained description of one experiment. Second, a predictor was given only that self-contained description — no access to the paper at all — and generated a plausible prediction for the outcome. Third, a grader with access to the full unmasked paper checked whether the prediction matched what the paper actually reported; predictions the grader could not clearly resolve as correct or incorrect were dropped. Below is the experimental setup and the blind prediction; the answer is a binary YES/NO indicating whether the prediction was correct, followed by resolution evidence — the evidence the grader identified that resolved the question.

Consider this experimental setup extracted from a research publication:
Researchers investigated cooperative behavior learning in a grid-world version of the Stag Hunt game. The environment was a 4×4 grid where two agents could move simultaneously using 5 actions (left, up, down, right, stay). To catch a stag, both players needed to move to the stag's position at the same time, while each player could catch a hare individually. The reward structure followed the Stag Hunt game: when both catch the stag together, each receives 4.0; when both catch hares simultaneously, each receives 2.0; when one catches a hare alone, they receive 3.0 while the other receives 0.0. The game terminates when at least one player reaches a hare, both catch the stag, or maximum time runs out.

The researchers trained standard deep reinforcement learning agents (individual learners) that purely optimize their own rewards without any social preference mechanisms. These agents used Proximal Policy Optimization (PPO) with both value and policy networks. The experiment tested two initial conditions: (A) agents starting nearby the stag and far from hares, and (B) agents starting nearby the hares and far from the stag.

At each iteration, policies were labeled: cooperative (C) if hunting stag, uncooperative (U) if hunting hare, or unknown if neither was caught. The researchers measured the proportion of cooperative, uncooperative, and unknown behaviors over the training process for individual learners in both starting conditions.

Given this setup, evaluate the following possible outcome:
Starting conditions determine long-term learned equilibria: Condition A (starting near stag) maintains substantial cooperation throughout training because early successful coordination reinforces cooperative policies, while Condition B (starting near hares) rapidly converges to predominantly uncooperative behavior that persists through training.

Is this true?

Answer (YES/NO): NO